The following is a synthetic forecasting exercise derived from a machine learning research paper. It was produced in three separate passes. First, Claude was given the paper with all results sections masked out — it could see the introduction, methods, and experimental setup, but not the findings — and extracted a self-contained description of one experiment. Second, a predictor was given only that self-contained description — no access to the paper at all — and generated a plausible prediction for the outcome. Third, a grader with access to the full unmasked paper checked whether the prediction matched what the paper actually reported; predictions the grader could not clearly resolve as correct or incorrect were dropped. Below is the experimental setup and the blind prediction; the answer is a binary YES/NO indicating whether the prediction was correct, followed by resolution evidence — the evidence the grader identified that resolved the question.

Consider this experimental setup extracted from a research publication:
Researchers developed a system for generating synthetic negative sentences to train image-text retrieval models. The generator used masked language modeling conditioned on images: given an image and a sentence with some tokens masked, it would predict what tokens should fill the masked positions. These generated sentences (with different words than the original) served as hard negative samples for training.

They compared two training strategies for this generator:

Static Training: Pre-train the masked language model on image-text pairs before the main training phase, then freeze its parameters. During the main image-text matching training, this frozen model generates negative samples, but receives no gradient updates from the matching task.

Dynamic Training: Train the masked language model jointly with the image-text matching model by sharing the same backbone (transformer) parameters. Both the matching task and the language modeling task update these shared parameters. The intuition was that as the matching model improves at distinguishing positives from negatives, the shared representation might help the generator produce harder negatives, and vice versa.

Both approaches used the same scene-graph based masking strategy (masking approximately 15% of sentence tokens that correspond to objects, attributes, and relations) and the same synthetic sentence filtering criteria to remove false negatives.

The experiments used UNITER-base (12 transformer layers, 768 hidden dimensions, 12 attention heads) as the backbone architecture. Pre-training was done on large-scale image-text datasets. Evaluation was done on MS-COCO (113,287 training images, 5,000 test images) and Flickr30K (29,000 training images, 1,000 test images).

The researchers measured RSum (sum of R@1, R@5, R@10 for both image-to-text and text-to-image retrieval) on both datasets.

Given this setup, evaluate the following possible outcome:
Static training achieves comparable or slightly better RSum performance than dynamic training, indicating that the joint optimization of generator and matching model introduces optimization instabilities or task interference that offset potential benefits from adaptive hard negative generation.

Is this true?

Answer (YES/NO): NO